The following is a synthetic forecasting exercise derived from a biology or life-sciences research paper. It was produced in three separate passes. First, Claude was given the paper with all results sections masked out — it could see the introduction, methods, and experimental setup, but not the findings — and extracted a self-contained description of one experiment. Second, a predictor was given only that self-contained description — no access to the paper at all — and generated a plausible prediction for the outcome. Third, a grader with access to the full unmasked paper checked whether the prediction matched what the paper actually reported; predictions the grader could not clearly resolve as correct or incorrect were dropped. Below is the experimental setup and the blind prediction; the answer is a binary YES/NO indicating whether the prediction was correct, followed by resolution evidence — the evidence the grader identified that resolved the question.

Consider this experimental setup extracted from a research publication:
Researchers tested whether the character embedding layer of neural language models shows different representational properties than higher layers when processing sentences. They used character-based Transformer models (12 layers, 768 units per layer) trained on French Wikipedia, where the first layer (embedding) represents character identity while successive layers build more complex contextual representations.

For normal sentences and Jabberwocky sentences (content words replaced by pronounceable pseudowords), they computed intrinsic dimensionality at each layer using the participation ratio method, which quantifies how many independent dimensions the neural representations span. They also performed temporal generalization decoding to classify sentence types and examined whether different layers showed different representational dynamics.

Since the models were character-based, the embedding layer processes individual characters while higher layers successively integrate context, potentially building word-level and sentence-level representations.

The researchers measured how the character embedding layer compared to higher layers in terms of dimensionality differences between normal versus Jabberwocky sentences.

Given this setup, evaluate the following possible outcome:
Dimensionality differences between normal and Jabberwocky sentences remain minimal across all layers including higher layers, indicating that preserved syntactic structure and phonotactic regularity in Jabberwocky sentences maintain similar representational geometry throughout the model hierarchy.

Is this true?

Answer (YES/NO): NO